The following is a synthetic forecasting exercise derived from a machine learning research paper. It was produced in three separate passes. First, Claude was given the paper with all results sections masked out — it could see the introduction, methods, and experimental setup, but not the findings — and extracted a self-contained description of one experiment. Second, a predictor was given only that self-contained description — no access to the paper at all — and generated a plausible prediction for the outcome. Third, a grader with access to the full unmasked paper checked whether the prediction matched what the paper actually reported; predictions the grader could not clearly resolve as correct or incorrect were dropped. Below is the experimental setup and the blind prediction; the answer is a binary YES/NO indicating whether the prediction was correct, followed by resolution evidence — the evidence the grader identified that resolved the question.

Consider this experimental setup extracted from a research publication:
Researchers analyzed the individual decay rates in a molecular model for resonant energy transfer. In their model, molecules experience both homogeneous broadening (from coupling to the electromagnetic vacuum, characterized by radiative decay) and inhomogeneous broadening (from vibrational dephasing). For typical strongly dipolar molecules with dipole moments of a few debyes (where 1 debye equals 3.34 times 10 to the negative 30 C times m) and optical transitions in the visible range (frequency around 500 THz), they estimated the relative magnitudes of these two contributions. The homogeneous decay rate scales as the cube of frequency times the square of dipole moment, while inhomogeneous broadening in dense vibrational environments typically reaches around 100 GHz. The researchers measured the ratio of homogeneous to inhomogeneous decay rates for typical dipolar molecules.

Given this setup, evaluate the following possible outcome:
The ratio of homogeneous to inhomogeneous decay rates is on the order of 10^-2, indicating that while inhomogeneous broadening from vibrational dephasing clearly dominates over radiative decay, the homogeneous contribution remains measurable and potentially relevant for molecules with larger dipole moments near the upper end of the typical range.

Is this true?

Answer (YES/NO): NO